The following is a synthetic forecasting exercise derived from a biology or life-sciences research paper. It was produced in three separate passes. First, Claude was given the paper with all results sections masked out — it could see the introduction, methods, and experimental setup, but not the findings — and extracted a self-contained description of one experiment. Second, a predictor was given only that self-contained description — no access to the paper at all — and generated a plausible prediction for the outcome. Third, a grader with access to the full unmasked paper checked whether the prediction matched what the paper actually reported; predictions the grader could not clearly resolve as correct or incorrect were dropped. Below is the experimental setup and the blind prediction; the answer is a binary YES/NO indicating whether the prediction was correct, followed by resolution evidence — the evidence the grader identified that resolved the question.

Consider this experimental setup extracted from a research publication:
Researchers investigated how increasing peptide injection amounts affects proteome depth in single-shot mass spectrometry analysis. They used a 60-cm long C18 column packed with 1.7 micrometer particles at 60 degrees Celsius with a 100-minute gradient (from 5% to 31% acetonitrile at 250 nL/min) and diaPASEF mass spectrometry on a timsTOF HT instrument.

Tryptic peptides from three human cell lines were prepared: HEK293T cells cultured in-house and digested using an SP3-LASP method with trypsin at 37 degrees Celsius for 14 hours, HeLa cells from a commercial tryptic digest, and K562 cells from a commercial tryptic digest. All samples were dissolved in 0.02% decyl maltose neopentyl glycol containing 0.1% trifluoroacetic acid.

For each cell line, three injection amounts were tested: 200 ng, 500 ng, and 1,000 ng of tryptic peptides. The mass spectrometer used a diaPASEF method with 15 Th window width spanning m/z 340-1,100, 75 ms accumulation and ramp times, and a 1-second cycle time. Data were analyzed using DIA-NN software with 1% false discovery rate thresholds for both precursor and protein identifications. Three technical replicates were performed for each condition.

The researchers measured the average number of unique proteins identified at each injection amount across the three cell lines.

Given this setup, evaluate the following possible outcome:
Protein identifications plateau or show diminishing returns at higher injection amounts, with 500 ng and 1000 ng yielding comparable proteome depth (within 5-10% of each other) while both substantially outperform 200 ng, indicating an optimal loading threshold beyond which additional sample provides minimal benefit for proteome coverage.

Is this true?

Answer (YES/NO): YES